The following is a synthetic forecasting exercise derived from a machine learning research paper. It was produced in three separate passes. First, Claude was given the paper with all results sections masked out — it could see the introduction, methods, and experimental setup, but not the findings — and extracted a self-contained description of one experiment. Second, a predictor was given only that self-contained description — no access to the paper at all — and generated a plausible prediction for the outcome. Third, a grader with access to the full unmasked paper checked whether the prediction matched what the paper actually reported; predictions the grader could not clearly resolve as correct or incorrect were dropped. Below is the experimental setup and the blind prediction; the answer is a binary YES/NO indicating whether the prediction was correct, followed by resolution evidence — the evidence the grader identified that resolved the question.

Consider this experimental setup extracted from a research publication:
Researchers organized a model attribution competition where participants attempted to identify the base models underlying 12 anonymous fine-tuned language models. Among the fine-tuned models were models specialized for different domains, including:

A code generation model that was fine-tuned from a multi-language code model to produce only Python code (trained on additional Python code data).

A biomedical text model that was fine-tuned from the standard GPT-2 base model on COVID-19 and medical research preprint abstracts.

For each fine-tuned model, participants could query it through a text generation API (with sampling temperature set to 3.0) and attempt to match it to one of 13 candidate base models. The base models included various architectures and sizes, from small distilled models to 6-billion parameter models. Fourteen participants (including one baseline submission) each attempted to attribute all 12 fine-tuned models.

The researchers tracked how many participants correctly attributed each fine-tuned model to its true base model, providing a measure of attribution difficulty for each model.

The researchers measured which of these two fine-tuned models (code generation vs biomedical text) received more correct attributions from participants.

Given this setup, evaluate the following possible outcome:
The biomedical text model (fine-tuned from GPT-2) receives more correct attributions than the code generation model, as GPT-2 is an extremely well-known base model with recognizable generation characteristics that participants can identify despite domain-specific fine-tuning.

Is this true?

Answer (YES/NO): NO